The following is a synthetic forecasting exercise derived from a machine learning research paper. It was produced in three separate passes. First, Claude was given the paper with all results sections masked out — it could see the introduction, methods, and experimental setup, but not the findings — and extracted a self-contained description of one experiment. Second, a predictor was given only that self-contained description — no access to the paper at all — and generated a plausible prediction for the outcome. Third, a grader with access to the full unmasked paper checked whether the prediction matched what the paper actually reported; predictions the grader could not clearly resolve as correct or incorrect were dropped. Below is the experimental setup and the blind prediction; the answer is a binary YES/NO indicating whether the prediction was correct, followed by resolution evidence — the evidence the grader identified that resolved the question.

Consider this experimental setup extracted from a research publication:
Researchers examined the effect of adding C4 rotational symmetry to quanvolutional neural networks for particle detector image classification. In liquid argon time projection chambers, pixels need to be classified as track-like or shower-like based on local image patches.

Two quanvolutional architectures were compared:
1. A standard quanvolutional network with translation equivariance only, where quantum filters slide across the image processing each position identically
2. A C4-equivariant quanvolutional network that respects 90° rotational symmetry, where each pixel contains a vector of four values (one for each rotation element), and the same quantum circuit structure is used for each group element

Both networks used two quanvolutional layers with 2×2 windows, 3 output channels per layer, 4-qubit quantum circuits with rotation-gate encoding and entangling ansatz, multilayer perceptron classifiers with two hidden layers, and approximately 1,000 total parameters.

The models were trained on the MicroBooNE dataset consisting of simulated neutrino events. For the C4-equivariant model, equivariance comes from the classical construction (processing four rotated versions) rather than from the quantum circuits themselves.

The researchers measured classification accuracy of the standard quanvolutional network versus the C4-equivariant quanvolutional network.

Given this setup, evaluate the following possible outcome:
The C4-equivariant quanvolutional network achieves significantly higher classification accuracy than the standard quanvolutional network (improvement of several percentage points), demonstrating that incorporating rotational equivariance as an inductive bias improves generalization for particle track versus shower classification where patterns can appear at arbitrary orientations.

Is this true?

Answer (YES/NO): NO